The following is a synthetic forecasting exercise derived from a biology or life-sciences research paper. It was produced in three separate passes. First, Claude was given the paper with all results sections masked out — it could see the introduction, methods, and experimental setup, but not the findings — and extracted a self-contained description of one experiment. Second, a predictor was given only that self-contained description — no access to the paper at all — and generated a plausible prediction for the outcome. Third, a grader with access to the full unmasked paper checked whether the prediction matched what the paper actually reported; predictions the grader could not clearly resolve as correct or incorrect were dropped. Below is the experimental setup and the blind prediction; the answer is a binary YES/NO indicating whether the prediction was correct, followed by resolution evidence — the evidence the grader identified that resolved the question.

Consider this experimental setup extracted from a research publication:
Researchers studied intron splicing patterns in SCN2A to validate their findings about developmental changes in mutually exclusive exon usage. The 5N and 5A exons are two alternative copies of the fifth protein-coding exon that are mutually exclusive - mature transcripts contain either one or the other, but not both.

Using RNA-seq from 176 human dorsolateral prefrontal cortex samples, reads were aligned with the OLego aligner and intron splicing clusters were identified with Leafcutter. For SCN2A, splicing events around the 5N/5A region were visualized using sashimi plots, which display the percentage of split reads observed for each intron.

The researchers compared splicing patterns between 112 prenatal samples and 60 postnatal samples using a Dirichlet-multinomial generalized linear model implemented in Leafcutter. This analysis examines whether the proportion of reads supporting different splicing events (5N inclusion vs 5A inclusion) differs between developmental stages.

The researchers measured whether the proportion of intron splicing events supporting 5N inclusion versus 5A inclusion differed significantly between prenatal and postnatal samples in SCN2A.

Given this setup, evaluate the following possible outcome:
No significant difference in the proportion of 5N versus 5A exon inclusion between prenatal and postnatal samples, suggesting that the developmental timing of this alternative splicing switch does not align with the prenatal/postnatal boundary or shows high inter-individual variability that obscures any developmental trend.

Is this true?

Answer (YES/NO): NO